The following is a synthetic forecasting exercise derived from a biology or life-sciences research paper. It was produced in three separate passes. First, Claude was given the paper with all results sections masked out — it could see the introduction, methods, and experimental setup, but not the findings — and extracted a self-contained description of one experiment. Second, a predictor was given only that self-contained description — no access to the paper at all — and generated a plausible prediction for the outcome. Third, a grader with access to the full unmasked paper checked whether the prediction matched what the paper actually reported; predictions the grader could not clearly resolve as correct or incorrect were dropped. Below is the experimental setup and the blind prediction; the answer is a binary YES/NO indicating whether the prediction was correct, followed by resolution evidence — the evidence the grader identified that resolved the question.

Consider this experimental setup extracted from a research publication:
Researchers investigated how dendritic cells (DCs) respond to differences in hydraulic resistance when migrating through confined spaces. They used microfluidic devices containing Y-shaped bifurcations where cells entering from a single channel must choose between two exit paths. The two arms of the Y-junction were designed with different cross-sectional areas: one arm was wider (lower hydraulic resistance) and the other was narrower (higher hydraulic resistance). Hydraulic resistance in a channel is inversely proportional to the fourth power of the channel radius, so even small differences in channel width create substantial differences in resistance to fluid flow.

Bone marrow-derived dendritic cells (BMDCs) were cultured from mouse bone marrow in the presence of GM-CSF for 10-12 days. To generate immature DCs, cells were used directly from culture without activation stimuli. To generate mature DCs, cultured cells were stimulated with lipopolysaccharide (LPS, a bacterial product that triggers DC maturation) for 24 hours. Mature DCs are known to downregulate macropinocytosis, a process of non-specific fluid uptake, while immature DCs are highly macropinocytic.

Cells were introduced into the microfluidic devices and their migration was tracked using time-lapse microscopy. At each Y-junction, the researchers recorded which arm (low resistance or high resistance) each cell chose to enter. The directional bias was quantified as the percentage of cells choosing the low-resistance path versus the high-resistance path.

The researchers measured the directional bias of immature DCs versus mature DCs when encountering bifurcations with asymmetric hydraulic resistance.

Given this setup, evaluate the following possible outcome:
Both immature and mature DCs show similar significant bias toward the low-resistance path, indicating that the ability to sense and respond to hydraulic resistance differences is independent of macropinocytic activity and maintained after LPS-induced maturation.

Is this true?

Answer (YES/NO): NO